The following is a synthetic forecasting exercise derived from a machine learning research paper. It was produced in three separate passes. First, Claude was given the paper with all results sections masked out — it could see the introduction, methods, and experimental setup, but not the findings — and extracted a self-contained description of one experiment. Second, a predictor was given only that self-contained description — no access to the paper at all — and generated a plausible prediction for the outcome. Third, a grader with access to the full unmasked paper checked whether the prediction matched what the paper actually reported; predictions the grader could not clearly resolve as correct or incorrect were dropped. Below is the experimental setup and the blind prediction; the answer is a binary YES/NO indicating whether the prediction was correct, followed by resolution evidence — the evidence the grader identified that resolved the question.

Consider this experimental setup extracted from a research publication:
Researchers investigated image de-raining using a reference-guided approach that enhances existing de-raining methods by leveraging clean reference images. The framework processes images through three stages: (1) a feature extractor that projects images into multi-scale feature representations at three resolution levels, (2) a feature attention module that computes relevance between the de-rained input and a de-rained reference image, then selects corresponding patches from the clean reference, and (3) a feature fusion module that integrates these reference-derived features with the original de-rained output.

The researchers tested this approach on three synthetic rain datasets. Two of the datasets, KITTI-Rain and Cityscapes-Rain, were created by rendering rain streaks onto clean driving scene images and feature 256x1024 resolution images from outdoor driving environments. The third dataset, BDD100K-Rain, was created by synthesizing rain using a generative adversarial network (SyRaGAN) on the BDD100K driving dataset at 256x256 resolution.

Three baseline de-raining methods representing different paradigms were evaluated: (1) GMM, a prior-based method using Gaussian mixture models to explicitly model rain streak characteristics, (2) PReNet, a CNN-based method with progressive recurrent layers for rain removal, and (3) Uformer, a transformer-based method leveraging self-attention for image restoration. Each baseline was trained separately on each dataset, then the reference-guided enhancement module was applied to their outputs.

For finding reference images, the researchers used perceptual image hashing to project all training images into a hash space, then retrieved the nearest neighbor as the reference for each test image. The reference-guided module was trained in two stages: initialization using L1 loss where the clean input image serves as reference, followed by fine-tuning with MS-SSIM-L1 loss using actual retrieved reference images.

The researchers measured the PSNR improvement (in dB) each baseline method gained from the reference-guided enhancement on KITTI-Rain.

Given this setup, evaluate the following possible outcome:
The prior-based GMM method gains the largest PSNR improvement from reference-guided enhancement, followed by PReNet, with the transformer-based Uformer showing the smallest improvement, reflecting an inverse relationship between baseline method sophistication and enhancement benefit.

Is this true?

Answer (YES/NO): YES